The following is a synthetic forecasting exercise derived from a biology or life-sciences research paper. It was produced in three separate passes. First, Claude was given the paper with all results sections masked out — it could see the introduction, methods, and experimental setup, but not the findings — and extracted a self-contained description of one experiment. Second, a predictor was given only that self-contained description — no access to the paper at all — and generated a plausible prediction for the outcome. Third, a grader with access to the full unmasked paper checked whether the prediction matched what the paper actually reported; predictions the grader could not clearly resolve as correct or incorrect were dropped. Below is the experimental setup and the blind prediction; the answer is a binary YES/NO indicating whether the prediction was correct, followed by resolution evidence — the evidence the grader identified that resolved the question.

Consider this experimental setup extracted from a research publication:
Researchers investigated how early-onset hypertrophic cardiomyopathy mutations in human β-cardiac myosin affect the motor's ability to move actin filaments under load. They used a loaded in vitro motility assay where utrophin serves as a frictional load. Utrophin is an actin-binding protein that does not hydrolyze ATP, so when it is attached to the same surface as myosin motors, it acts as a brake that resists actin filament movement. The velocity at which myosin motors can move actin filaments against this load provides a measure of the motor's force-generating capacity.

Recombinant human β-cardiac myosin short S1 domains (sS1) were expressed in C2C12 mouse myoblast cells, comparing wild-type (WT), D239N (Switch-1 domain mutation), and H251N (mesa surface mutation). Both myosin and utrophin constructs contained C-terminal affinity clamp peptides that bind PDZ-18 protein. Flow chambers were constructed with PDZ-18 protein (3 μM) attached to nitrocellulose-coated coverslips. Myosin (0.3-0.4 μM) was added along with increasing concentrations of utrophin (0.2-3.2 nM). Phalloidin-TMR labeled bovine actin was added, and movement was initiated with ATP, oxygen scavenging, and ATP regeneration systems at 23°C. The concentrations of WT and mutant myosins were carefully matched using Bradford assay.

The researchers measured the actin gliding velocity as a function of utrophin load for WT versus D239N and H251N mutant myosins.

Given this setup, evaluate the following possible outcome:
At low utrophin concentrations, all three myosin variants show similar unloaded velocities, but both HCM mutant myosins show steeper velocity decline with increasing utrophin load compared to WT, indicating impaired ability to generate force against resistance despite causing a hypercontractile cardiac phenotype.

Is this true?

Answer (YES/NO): NO